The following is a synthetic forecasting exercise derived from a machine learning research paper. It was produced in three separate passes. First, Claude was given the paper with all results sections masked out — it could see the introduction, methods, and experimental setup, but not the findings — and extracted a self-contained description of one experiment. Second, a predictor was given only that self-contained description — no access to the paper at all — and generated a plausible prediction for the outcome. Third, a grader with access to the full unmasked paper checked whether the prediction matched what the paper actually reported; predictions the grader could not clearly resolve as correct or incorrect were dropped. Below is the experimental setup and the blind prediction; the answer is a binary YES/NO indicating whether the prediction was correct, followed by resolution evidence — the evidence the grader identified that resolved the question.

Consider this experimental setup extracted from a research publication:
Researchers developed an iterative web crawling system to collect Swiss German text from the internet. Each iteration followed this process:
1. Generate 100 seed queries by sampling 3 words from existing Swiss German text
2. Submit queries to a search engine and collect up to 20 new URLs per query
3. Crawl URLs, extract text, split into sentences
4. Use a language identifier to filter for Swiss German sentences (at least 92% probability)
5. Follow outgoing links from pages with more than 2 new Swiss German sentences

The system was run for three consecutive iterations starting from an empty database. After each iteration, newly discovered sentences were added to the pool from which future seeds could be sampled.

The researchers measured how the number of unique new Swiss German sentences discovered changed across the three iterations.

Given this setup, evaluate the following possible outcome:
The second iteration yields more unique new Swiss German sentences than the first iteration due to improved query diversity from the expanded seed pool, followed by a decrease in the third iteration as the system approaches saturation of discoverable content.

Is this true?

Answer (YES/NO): NO